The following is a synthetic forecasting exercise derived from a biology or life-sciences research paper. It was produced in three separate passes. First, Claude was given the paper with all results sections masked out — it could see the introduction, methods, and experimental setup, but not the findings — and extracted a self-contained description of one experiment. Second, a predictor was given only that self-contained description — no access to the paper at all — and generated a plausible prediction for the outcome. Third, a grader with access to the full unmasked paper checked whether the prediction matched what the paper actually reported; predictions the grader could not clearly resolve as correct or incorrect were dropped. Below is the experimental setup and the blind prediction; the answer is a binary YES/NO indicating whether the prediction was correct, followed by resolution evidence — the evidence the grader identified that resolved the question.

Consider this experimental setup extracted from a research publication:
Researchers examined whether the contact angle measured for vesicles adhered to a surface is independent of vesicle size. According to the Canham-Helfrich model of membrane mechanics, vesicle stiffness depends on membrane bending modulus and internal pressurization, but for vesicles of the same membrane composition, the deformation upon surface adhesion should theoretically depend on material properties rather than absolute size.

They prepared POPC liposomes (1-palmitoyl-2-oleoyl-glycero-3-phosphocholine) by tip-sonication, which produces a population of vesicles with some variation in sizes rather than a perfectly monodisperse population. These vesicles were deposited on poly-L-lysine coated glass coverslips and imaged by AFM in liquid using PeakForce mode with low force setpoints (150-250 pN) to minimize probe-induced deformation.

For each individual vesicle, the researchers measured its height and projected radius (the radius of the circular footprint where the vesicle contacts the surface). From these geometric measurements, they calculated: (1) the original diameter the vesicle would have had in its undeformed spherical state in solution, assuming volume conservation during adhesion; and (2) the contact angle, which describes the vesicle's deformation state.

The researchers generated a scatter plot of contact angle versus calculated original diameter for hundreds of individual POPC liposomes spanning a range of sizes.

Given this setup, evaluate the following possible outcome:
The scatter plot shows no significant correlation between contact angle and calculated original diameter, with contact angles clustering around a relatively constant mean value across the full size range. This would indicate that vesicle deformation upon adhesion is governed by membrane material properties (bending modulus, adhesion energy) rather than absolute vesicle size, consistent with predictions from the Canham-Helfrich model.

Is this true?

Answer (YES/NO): NO